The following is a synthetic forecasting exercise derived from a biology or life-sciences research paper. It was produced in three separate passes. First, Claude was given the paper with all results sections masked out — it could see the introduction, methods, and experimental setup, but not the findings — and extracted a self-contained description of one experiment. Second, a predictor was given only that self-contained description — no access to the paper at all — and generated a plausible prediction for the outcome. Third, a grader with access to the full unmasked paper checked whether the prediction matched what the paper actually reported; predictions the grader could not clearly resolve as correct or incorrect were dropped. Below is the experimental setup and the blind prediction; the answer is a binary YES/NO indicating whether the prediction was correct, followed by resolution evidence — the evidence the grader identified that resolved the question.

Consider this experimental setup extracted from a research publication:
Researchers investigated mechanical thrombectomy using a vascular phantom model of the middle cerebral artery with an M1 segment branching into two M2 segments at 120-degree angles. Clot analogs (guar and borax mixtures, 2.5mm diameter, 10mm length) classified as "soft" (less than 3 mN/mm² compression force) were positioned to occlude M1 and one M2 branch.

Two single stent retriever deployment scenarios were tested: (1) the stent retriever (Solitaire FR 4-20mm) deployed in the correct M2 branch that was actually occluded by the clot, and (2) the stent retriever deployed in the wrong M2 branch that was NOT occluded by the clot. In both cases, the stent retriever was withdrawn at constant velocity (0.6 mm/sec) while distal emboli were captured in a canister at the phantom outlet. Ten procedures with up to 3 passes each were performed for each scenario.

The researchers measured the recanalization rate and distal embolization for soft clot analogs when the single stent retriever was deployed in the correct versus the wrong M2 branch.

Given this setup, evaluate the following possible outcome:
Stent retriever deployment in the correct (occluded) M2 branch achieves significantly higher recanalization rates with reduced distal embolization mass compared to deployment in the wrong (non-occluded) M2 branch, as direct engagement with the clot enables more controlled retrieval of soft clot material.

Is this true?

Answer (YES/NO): YES